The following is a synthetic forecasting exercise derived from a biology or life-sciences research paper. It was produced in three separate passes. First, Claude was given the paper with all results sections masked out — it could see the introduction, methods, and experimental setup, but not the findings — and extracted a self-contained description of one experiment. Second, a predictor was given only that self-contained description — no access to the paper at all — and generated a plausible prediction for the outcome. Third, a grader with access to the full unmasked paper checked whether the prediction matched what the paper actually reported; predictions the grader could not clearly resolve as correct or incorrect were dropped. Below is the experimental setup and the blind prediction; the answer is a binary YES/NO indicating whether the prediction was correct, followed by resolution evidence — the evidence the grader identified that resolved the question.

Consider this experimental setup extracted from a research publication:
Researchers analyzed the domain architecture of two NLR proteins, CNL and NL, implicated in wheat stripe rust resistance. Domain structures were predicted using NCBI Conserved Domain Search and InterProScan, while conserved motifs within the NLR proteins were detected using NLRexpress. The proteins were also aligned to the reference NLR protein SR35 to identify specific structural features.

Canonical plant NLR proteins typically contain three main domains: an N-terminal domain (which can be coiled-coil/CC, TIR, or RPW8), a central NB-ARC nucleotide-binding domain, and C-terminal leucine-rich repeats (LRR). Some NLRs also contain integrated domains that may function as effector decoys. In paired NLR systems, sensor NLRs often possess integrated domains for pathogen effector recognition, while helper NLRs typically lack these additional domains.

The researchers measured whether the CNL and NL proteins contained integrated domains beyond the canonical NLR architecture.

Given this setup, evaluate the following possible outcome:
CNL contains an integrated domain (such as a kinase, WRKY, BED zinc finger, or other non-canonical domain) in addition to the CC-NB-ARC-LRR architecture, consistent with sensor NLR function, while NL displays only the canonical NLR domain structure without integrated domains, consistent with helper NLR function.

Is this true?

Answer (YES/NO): NO